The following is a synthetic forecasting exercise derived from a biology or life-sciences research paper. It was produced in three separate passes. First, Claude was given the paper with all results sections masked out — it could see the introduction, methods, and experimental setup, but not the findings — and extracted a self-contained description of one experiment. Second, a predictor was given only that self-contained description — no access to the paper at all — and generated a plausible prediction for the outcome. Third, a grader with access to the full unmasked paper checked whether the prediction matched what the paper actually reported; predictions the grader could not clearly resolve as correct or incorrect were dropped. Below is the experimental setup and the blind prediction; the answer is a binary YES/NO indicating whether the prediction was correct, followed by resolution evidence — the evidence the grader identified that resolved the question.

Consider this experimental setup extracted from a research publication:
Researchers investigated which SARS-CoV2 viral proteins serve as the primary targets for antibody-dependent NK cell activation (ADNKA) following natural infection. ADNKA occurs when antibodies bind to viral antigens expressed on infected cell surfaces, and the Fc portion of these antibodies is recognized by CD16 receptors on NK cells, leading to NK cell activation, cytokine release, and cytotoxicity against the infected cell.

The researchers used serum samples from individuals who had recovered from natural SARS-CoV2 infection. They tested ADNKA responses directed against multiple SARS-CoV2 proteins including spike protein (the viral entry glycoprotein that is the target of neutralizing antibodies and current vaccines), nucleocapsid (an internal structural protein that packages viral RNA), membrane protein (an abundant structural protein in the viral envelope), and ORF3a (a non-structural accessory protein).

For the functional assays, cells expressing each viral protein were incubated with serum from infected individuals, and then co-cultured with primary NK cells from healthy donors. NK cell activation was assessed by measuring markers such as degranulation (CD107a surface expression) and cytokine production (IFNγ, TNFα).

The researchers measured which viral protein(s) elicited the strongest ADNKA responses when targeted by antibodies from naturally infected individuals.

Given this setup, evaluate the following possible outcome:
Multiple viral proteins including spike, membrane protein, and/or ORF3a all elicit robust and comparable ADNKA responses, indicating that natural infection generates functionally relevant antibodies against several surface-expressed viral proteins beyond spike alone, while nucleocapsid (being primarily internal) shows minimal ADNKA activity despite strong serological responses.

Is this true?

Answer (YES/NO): NO